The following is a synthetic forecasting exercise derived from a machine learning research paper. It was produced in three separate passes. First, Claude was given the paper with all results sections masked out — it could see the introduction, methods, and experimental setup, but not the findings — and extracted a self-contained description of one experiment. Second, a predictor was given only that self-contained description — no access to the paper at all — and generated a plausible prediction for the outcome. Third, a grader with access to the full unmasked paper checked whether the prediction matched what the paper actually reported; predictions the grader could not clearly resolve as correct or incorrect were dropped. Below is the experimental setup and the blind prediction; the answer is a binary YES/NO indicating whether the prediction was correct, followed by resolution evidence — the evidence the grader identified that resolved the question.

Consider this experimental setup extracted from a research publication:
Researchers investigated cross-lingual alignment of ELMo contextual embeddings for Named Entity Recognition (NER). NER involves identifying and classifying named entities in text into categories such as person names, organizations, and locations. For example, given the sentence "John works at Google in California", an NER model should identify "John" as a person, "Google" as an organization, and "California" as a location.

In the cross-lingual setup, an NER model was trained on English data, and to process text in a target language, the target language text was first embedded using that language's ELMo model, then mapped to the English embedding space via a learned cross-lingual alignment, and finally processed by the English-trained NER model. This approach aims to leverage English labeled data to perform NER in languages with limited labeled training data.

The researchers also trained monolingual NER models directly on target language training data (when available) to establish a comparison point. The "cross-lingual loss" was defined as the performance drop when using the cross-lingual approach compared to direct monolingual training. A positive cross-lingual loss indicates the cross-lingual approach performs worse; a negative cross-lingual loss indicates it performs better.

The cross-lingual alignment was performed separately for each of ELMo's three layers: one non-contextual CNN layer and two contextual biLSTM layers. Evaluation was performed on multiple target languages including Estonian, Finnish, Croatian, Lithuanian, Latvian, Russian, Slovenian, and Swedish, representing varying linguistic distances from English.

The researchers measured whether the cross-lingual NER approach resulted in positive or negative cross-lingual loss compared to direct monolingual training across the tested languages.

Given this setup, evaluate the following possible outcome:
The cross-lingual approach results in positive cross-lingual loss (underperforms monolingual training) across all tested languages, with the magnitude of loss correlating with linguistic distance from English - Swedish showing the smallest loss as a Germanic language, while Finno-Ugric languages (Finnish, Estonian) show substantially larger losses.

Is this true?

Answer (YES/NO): NO